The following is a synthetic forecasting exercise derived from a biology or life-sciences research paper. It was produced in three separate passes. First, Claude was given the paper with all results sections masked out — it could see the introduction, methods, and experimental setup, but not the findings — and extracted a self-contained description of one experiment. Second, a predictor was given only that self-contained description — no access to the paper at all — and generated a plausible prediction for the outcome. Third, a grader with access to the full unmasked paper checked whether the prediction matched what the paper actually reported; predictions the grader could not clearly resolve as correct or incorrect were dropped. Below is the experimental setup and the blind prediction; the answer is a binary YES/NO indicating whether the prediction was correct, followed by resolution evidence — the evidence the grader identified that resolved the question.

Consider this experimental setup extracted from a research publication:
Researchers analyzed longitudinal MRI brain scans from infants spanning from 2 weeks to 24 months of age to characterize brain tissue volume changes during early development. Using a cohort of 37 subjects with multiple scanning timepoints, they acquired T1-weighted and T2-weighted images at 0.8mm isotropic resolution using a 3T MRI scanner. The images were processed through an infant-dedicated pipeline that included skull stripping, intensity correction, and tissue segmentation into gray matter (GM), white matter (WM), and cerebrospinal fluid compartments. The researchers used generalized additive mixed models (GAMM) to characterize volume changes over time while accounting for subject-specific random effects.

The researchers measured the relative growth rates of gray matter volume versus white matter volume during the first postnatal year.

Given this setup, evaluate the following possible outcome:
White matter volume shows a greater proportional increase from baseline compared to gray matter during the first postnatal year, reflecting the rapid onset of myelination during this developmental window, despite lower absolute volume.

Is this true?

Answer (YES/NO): NO